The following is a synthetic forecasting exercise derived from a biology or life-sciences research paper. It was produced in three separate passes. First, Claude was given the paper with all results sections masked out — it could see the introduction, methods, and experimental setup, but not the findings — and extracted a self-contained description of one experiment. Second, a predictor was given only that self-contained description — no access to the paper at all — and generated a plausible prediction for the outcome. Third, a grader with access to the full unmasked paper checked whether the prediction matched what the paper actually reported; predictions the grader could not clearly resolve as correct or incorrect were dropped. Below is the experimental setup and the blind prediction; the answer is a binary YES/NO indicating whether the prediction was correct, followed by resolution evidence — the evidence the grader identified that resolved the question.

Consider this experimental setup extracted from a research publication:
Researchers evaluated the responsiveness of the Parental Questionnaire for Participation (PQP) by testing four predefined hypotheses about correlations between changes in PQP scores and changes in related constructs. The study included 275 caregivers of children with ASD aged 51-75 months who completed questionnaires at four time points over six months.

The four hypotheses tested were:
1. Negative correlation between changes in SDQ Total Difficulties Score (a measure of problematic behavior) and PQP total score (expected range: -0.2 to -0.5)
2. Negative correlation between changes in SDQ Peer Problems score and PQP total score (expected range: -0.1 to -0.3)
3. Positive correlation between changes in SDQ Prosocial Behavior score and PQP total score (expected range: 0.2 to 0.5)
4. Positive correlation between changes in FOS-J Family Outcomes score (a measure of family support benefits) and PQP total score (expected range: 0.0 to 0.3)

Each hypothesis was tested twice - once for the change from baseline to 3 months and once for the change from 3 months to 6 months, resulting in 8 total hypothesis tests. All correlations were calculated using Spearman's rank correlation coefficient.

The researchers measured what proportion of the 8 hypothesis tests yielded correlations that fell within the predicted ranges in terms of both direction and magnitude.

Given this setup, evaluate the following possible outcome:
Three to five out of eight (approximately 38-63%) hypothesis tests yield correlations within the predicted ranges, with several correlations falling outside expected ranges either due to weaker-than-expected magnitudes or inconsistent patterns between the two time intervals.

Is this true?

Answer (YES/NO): NO